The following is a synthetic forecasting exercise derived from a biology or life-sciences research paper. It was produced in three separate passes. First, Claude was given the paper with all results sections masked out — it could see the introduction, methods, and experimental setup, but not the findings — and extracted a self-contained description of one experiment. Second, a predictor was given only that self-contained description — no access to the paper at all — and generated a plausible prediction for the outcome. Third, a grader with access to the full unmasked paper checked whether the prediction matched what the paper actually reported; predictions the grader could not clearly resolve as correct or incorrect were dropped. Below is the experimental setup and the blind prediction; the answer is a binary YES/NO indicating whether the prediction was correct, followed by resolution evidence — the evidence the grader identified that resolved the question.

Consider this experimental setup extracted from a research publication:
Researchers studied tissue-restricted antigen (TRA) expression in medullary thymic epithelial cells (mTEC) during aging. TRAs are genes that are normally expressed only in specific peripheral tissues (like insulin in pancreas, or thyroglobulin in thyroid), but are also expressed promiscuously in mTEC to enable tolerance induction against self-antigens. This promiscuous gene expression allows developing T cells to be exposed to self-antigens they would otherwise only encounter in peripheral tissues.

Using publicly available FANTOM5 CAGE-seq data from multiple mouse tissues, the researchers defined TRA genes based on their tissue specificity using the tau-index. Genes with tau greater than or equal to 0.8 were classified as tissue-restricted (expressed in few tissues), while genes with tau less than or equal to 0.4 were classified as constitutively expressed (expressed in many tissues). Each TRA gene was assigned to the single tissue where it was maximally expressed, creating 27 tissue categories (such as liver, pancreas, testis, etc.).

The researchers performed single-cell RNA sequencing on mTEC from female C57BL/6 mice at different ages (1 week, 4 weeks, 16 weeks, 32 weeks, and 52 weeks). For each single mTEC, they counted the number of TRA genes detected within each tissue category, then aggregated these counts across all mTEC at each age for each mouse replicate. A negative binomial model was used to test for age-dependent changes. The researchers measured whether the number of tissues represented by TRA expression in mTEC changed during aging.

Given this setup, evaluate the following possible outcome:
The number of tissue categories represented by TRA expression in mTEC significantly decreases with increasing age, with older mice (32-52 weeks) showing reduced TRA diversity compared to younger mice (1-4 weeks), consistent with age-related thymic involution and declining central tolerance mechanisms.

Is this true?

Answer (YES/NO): YES